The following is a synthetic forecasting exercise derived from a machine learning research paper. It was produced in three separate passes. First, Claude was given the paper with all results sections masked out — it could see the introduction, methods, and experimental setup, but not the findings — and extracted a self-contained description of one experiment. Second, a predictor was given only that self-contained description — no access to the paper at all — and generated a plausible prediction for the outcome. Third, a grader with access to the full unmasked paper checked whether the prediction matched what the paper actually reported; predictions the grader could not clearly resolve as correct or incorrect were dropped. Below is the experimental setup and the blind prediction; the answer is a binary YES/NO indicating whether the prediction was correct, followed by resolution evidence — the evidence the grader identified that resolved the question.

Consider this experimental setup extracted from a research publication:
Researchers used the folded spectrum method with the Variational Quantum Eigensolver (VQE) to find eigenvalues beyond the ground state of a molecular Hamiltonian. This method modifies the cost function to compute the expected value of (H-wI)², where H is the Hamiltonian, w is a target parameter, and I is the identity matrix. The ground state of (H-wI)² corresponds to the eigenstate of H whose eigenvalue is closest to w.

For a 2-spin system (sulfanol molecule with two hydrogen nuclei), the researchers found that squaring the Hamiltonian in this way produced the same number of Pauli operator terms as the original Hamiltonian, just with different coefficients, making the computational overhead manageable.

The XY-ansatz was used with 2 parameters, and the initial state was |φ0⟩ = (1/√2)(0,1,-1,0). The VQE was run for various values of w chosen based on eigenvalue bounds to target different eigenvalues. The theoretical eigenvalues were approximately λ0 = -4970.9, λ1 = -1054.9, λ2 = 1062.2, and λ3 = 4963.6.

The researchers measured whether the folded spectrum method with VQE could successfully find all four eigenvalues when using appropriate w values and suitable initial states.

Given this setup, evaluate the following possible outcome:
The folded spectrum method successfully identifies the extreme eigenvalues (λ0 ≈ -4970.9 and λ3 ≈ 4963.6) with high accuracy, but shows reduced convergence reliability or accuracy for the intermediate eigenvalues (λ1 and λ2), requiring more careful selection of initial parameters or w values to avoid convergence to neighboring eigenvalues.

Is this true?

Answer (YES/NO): YES